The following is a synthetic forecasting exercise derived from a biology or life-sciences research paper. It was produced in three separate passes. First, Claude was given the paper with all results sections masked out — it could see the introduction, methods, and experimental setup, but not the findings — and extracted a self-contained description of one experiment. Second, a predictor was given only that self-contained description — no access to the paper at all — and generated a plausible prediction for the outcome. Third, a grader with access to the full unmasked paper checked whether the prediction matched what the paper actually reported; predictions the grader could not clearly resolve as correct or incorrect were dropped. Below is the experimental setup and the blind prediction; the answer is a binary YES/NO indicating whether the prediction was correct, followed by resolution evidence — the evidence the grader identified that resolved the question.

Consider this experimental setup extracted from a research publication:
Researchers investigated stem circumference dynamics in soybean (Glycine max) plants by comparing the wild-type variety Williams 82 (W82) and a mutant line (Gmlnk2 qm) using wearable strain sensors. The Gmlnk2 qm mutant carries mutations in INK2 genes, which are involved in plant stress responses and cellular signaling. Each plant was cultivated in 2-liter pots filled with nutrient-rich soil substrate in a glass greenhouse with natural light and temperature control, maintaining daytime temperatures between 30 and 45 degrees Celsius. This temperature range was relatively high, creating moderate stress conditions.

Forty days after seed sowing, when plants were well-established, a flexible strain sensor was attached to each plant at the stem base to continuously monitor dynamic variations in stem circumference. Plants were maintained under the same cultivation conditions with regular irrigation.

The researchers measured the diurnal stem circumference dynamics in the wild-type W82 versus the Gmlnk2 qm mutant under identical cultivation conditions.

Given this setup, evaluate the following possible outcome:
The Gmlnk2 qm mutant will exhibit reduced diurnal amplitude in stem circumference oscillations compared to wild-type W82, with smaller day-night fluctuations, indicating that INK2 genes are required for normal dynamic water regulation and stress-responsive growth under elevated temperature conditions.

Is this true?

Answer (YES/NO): YES